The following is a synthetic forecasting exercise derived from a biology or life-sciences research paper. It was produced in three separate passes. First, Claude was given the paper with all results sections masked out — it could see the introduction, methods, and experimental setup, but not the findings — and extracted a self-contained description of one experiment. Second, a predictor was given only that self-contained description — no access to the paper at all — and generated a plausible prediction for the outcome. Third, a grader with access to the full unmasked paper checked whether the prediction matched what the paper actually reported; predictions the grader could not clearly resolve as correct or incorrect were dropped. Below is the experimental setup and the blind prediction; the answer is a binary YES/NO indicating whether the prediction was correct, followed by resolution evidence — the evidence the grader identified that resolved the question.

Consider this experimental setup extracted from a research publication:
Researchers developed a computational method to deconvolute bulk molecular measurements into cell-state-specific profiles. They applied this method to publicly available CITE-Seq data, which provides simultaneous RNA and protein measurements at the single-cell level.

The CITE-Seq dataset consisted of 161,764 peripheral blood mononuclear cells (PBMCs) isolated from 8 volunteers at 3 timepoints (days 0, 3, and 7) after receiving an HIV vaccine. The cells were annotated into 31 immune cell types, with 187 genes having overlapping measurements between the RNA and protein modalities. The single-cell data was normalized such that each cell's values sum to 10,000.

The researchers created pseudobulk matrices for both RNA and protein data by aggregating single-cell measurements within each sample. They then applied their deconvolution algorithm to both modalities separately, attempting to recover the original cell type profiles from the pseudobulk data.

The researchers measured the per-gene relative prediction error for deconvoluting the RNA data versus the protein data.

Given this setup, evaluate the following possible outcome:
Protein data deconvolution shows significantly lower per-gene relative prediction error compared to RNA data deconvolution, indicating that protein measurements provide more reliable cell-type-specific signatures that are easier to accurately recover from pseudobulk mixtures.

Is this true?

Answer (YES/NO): YES